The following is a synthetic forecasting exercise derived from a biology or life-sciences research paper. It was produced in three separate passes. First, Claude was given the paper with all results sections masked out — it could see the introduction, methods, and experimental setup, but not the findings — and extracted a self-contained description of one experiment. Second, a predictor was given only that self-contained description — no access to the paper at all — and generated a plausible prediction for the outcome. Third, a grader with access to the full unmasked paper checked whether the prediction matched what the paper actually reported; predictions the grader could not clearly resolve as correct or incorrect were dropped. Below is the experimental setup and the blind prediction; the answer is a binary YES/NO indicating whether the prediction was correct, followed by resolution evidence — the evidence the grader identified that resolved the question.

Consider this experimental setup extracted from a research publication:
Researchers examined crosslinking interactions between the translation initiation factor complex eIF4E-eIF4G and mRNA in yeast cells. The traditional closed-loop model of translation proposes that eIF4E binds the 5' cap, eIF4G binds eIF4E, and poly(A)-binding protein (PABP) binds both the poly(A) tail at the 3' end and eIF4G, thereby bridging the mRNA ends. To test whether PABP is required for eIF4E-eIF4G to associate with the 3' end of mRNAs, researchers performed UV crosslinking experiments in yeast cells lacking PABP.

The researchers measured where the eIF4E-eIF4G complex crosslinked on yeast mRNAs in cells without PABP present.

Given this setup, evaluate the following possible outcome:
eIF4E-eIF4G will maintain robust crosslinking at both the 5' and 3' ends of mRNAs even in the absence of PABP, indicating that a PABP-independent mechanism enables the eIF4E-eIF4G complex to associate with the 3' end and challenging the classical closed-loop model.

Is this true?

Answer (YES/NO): YES